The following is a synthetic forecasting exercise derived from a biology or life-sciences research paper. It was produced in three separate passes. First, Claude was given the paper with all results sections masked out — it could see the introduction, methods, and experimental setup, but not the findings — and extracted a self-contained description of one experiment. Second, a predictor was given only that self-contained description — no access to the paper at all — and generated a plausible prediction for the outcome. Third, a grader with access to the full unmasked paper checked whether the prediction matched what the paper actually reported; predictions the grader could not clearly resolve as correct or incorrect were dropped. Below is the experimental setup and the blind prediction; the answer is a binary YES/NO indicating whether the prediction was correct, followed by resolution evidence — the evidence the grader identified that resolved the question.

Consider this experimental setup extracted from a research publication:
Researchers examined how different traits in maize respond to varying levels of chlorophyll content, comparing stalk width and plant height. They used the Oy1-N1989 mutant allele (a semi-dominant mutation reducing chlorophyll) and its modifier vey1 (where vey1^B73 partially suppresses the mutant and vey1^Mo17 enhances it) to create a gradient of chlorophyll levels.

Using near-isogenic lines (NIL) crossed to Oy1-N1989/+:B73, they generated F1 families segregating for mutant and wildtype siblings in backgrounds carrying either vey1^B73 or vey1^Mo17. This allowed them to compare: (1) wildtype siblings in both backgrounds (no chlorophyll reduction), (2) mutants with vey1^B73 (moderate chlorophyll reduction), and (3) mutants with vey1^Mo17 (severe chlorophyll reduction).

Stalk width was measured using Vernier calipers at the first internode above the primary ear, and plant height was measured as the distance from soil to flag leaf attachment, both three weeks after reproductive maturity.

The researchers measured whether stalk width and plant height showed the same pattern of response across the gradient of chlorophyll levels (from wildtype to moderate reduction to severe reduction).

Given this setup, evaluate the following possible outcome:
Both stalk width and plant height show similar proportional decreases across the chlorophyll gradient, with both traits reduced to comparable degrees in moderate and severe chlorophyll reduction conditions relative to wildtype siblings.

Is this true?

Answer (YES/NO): NO